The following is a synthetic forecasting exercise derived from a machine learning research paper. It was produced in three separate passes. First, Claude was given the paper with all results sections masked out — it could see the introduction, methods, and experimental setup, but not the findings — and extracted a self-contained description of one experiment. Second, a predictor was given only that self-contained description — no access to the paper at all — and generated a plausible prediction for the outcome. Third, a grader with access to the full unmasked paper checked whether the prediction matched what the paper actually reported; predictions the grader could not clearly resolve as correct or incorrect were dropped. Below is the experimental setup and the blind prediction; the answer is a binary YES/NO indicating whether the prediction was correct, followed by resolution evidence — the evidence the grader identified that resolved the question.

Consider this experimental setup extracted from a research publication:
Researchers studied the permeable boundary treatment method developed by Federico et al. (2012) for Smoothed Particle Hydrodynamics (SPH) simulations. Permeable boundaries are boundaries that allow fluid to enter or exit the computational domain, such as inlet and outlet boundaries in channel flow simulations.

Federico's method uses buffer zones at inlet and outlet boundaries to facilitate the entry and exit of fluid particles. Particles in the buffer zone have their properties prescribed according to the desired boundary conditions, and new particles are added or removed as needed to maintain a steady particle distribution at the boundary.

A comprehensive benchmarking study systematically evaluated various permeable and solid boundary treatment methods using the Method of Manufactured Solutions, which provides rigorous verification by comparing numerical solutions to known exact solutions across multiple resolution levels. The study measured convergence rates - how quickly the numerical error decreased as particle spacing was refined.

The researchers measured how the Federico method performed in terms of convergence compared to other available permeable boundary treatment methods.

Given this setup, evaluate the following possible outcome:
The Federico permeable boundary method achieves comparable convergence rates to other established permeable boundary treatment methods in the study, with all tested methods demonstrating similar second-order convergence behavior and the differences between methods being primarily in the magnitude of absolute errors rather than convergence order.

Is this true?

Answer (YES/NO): NO